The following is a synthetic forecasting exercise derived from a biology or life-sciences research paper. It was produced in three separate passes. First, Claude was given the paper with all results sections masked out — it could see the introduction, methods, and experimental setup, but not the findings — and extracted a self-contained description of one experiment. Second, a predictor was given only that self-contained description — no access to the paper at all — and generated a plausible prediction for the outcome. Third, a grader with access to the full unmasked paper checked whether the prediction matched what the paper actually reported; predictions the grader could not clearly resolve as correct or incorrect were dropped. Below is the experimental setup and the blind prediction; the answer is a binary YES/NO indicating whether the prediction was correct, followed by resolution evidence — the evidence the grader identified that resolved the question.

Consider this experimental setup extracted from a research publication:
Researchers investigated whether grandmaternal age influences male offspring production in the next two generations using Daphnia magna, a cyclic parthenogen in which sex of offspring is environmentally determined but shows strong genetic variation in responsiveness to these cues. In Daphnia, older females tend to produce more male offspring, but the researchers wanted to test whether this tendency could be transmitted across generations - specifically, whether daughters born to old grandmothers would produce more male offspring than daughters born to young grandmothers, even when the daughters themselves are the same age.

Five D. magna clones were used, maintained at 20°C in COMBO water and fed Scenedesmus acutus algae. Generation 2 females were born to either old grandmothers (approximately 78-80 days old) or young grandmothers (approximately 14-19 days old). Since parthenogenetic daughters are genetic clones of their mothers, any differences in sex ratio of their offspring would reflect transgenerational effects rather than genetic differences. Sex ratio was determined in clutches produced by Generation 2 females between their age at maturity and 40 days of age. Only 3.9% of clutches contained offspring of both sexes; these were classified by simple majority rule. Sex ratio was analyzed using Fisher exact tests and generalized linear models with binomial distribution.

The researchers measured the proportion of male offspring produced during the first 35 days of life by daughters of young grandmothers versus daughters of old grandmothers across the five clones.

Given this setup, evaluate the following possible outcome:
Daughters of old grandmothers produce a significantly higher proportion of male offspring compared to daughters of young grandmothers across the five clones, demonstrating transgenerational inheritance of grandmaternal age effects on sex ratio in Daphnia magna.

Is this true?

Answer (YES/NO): NO